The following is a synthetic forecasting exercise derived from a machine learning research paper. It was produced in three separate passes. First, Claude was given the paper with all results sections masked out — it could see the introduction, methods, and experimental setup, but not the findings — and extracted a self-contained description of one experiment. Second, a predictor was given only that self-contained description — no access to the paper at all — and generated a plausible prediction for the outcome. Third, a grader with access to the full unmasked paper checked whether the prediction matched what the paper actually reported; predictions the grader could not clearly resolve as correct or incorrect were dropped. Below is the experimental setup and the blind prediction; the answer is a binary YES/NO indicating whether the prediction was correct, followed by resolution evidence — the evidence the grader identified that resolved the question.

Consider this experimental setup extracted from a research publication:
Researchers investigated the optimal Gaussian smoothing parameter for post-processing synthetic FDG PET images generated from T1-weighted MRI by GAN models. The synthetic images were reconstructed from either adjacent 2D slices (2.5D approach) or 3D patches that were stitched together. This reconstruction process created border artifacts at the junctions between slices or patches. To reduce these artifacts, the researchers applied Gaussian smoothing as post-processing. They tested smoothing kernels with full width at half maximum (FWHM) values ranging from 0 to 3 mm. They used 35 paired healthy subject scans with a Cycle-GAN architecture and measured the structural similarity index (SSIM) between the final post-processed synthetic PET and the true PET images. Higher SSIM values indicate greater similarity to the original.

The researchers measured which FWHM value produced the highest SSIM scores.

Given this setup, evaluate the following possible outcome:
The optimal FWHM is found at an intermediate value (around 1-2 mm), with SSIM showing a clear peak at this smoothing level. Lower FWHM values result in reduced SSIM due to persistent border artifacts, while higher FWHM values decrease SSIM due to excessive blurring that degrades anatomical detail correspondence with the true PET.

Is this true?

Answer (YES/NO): YES